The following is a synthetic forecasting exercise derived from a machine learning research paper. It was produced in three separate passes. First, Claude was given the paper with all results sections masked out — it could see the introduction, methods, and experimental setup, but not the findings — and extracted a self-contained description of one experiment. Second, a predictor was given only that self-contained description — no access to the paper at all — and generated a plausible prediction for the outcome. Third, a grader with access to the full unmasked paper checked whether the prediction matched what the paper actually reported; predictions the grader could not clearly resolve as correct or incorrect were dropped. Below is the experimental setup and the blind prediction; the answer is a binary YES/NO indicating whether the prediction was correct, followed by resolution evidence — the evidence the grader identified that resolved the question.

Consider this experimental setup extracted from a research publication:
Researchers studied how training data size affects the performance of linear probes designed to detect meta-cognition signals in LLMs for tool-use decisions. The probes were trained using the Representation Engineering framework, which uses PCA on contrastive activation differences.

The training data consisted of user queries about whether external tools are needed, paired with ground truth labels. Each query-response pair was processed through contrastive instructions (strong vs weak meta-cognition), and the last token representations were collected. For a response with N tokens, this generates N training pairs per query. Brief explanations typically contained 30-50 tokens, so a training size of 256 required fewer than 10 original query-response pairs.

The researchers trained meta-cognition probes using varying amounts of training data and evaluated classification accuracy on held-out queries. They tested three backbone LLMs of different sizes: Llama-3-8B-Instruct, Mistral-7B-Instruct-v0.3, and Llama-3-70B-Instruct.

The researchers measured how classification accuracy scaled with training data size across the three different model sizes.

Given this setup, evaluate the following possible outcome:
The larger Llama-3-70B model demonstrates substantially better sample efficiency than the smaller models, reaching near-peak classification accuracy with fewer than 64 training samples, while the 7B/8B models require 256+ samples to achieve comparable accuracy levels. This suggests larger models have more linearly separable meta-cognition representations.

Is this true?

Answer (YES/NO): NO